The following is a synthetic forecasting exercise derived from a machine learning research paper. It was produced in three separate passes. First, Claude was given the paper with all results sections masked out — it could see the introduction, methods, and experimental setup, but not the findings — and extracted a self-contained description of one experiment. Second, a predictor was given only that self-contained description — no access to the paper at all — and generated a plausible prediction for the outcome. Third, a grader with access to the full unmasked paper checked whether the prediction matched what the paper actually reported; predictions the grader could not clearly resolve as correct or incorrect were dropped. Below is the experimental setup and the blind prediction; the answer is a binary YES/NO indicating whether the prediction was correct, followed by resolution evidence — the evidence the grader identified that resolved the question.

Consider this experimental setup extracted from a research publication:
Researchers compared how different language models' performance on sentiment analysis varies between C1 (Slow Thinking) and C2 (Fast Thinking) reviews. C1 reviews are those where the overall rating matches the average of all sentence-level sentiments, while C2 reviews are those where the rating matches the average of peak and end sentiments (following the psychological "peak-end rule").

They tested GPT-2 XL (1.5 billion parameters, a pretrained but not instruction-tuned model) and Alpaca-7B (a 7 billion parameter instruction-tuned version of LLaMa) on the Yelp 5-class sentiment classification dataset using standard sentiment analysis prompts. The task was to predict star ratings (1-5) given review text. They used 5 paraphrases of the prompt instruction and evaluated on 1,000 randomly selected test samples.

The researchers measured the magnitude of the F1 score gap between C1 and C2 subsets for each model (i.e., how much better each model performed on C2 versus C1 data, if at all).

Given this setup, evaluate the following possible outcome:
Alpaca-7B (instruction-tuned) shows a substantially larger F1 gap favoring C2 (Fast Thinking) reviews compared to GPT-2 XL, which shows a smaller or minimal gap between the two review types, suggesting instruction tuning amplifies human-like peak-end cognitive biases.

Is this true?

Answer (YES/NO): NO